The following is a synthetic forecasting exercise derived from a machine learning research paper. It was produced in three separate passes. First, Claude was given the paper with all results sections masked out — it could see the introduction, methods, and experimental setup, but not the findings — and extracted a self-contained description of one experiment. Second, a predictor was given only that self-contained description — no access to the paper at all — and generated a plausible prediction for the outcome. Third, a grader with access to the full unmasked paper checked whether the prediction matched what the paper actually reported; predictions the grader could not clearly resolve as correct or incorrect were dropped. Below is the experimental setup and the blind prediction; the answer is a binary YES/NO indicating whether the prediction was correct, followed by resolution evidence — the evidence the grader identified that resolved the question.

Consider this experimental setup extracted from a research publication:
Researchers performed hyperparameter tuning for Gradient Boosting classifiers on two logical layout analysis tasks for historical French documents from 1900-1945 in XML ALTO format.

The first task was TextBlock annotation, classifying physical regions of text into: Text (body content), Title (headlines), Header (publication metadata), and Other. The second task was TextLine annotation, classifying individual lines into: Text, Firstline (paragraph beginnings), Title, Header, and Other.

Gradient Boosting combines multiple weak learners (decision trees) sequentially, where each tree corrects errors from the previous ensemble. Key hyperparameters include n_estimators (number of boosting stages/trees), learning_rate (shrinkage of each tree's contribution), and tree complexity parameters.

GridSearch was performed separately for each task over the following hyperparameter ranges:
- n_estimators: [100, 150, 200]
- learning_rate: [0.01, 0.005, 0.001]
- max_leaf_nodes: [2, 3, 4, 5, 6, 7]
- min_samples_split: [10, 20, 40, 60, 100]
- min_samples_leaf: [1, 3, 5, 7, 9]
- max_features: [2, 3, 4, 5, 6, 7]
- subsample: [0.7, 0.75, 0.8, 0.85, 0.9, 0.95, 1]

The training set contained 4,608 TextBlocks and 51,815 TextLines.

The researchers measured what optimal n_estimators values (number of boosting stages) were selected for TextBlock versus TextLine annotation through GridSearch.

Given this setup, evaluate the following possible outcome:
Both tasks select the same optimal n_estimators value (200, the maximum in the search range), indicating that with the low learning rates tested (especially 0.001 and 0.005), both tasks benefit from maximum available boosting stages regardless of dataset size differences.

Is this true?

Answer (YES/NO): NO